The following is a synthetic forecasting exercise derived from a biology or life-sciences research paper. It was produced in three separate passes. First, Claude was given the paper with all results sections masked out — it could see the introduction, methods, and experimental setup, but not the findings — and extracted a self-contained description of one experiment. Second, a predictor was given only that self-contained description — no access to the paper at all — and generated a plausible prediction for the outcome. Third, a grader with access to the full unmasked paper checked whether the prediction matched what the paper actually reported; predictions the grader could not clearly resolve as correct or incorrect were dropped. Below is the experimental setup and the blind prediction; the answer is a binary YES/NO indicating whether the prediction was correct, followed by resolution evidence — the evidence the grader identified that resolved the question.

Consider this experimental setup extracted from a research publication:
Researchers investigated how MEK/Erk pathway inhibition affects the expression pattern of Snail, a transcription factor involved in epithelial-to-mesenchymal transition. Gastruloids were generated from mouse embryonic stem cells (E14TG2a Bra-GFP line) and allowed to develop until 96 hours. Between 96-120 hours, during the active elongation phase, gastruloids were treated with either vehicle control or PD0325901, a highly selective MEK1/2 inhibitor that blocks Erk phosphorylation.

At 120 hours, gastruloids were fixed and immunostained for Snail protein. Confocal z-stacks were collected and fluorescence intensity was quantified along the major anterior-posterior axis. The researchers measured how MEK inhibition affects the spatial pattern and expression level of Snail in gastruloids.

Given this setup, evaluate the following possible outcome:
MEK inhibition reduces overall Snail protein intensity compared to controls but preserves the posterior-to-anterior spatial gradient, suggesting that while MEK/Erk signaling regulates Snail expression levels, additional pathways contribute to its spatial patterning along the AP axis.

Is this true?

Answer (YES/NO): NO